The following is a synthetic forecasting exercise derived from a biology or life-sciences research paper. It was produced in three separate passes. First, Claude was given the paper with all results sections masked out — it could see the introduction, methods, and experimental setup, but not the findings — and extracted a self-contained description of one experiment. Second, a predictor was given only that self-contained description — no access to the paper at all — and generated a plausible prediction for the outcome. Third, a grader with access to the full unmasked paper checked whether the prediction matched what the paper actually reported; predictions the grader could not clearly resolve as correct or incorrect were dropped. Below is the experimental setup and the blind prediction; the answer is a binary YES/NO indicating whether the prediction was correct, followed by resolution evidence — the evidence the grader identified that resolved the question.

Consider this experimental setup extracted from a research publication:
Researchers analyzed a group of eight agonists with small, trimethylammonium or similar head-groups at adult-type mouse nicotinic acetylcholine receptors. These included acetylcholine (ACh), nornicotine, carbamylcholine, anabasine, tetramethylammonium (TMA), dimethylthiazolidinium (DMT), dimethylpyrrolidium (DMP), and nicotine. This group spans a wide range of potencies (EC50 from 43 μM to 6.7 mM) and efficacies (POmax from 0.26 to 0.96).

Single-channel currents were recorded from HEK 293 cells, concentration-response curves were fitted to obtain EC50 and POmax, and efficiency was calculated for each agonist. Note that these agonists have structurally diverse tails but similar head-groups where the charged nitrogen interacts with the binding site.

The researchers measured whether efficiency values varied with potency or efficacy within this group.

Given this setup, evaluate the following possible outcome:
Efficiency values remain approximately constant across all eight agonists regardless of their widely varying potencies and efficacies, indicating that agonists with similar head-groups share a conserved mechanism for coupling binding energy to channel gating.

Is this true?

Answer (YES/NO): YES